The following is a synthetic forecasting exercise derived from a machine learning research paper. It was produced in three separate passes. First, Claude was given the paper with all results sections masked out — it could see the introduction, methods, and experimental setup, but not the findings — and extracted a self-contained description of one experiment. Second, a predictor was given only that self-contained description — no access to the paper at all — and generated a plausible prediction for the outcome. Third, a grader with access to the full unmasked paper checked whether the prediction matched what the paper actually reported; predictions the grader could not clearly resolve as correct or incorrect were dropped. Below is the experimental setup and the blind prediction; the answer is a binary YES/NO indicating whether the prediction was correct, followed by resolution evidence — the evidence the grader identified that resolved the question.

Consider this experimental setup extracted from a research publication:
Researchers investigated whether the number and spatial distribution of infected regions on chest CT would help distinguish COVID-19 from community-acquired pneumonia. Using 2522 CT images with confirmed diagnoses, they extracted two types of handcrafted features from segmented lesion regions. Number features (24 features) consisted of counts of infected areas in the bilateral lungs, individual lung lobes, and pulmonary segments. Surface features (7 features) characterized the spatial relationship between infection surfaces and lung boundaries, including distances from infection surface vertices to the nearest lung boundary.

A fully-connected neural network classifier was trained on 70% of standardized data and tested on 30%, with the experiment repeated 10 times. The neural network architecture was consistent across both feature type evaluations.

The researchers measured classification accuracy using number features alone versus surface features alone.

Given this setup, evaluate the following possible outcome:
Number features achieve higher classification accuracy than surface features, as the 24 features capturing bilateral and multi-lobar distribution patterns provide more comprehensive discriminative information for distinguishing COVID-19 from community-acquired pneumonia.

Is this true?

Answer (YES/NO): NO